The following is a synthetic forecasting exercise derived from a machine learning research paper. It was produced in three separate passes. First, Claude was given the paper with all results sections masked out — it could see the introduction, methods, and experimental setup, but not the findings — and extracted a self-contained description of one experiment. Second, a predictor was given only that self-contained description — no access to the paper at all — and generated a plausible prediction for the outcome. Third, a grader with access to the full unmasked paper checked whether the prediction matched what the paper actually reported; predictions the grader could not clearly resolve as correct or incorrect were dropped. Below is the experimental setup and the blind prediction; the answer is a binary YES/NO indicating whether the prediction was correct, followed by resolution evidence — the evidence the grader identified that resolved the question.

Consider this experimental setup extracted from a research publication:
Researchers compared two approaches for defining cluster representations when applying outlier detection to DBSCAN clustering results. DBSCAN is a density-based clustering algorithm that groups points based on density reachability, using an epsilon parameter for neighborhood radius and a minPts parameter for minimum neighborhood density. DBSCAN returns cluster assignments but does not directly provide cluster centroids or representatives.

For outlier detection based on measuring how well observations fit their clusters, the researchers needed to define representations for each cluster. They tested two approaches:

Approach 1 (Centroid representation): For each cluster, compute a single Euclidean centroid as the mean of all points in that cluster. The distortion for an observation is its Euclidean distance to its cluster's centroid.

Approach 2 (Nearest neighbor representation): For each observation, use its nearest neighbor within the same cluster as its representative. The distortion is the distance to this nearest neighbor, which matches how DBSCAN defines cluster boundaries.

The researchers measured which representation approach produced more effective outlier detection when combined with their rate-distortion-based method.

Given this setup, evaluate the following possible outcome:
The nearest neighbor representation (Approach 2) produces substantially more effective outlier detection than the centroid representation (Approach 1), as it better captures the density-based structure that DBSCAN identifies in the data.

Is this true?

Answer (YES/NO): YES